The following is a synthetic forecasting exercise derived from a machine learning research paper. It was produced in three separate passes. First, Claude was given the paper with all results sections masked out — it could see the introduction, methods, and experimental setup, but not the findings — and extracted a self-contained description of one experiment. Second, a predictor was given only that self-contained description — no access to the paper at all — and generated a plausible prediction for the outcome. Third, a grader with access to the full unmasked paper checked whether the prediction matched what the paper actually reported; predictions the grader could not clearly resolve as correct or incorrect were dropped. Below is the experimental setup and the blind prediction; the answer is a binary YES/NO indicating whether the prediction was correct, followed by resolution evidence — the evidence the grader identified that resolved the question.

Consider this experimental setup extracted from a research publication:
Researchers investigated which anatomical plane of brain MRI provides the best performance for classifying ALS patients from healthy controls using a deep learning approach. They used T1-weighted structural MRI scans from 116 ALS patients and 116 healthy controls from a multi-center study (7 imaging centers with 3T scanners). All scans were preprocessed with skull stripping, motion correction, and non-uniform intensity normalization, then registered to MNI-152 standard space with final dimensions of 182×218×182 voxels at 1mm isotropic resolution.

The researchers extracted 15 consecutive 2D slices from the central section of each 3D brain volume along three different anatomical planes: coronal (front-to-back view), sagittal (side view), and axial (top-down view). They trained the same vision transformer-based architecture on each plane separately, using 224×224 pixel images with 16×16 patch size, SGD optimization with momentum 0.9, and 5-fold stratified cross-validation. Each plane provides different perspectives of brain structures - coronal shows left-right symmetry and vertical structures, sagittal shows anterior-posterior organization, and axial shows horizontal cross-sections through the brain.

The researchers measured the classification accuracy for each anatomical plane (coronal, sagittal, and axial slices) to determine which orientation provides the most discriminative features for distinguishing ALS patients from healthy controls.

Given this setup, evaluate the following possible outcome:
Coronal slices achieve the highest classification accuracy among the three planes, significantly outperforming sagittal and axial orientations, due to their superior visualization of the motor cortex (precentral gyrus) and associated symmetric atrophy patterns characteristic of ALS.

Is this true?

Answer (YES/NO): NO